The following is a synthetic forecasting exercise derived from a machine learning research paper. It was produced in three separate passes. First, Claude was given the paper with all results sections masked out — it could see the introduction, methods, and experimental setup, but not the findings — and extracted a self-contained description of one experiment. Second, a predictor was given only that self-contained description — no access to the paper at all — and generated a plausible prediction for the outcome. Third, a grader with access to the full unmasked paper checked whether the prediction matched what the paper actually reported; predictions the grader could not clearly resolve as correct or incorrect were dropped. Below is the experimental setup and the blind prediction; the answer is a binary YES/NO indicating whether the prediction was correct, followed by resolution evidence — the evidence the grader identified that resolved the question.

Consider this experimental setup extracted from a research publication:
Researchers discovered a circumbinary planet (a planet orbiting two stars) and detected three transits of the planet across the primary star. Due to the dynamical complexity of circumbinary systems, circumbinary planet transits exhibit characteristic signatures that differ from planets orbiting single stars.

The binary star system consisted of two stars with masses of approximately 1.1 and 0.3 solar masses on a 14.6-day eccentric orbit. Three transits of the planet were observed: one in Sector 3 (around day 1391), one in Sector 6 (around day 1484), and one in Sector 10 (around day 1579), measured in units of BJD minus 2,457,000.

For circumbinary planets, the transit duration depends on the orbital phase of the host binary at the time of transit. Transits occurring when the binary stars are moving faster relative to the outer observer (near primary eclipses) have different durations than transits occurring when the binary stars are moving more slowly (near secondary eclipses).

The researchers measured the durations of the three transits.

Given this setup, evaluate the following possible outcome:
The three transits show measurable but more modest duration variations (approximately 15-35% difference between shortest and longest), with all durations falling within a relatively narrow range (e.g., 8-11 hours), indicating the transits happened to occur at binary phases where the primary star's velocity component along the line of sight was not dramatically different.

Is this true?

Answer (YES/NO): NO